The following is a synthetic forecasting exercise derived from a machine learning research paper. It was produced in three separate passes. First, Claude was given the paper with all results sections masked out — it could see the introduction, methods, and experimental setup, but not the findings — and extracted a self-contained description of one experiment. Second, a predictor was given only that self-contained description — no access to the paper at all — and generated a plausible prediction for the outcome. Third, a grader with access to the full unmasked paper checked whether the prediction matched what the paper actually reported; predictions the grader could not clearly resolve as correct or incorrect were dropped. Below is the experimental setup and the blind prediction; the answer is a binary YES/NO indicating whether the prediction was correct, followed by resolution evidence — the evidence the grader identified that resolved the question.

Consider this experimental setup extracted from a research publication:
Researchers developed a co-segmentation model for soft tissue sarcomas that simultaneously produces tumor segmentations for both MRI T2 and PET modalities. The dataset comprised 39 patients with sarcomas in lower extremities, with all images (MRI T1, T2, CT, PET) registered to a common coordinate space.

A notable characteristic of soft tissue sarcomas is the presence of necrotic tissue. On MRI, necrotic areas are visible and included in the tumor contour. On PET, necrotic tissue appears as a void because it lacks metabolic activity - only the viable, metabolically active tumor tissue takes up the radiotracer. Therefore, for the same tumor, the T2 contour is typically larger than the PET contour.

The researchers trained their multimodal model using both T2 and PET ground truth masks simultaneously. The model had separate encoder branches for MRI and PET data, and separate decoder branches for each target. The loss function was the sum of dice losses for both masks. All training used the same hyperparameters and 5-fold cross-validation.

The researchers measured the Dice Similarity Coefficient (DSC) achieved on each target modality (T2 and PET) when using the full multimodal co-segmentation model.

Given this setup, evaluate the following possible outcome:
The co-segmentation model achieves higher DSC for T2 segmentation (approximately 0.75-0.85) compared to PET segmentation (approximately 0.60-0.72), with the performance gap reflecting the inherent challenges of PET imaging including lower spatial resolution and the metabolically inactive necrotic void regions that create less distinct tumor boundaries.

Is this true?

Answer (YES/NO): NO